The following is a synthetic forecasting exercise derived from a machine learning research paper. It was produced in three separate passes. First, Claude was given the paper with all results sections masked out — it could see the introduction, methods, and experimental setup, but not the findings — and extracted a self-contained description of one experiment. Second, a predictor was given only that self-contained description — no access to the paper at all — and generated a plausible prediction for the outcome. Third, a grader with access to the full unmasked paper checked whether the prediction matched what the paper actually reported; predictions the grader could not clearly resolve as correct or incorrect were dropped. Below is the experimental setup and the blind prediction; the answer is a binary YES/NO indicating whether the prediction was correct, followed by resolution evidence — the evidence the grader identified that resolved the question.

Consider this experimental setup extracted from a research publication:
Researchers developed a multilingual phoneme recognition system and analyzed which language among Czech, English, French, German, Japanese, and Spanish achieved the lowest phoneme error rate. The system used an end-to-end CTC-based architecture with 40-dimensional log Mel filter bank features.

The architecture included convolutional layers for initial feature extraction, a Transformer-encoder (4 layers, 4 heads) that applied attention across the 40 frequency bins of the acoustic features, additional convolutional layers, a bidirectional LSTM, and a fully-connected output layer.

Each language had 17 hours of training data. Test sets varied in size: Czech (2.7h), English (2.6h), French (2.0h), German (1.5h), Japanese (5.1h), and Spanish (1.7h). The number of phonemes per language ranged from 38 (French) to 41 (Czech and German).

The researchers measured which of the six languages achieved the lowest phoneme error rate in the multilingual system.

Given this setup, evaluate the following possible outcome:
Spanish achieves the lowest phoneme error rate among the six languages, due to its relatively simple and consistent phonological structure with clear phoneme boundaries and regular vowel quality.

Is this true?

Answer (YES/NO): YES